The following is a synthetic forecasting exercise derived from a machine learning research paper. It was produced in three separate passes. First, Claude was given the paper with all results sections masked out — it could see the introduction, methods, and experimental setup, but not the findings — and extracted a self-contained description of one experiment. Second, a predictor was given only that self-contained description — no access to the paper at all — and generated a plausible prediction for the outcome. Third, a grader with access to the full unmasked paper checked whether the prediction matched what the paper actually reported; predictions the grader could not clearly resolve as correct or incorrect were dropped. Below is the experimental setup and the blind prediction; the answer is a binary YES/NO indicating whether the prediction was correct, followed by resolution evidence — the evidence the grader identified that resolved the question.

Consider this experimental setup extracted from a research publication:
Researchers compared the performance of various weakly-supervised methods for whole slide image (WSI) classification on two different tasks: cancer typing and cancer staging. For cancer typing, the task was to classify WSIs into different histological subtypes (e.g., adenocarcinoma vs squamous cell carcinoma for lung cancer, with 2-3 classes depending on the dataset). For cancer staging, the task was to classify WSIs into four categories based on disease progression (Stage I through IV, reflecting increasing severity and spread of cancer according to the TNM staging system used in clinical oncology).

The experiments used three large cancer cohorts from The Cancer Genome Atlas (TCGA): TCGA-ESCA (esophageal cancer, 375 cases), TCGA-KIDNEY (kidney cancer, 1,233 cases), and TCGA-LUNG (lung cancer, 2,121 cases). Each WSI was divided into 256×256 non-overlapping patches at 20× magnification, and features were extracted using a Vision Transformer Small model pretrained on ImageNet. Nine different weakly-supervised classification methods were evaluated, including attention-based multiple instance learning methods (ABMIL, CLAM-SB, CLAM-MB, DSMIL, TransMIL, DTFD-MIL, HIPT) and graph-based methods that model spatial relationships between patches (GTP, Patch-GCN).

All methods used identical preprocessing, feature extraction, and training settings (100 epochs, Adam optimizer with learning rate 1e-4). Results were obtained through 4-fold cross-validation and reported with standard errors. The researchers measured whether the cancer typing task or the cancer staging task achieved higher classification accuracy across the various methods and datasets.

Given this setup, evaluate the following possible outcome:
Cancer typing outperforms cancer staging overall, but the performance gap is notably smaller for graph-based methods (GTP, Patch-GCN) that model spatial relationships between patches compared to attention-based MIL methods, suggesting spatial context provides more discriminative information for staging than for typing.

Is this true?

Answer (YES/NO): NO